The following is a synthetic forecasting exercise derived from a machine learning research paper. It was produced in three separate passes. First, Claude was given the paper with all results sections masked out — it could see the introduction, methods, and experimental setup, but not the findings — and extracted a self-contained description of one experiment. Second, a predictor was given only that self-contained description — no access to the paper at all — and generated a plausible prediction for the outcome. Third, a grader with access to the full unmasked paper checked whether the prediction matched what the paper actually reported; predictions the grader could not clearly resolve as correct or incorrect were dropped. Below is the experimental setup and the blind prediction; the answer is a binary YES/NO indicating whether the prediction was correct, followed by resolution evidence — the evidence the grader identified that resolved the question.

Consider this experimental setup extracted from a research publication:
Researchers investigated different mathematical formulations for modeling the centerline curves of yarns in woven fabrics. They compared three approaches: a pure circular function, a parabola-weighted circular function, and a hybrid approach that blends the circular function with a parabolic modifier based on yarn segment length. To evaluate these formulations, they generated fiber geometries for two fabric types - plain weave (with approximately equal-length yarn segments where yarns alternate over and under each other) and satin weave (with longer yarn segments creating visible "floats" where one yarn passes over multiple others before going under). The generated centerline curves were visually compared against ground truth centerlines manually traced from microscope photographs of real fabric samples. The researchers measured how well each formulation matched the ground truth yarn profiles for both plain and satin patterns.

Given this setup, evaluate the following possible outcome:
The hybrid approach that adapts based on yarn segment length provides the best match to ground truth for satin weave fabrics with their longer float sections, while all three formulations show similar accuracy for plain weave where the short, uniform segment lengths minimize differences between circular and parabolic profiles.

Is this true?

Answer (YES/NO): NO